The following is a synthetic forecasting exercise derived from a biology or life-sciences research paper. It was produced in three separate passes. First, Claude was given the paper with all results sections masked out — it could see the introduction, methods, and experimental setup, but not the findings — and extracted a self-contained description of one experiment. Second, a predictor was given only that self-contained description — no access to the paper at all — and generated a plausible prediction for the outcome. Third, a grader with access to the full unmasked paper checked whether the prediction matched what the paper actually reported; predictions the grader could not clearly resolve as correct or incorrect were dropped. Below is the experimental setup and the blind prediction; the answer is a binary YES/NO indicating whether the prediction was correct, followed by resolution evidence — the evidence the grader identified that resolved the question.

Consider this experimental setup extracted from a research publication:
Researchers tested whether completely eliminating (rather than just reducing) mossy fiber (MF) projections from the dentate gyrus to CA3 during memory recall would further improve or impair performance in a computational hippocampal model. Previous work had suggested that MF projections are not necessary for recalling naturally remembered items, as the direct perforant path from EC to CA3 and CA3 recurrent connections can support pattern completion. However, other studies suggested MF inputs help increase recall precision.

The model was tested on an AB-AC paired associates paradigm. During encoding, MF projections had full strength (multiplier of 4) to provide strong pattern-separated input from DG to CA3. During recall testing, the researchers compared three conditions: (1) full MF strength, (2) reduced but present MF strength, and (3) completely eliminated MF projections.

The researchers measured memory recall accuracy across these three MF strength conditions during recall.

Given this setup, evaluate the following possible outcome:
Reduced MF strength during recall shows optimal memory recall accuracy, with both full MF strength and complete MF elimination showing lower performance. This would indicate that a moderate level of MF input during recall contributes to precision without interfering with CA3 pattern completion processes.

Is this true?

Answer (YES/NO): YES